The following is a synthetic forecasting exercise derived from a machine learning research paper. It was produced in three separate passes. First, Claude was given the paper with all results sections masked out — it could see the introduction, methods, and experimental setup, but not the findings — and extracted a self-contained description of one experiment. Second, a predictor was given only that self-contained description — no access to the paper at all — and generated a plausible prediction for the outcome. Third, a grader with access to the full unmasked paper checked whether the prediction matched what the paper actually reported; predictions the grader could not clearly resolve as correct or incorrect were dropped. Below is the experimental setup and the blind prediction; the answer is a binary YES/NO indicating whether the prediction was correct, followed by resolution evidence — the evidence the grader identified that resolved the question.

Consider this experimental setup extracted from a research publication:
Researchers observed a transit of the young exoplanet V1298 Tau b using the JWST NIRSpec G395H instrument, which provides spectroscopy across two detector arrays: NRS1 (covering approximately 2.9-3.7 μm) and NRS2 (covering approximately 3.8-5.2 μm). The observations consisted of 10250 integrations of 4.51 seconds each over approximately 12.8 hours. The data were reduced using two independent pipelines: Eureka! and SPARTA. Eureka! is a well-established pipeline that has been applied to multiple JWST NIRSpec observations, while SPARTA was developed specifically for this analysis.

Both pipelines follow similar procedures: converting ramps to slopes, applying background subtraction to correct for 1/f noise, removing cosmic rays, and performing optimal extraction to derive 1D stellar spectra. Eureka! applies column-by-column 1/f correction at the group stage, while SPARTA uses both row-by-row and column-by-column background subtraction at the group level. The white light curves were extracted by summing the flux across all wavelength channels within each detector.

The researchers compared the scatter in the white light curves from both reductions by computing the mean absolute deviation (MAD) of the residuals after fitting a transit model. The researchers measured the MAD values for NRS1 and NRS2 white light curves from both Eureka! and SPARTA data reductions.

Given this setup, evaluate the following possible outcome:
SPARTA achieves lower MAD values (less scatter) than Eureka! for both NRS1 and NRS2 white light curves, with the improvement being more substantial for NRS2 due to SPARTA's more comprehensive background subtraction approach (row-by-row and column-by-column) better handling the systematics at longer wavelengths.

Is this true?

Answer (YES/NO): NO